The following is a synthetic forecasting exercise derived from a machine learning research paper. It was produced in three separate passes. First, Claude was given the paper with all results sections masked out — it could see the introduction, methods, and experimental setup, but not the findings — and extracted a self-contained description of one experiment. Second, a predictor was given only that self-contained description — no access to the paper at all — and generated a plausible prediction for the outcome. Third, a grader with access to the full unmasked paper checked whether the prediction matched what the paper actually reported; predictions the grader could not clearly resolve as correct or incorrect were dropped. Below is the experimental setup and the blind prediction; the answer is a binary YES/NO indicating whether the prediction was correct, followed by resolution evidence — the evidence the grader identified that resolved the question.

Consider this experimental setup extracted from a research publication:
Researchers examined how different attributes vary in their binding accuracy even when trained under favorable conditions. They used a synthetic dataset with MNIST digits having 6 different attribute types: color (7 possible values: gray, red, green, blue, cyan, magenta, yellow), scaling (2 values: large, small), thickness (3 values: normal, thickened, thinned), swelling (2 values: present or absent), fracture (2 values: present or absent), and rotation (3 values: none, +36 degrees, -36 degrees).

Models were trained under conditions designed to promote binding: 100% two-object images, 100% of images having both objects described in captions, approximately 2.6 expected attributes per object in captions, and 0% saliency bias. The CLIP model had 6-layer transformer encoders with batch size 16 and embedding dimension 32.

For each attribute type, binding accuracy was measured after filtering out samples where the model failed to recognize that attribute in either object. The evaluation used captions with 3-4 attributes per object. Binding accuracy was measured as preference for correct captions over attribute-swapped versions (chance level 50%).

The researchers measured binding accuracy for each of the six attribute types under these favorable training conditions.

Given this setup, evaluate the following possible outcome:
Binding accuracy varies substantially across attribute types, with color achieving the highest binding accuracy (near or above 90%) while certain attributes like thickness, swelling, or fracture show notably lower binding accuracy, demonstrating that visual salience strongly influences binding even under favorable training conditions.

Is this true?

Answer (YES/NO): NO